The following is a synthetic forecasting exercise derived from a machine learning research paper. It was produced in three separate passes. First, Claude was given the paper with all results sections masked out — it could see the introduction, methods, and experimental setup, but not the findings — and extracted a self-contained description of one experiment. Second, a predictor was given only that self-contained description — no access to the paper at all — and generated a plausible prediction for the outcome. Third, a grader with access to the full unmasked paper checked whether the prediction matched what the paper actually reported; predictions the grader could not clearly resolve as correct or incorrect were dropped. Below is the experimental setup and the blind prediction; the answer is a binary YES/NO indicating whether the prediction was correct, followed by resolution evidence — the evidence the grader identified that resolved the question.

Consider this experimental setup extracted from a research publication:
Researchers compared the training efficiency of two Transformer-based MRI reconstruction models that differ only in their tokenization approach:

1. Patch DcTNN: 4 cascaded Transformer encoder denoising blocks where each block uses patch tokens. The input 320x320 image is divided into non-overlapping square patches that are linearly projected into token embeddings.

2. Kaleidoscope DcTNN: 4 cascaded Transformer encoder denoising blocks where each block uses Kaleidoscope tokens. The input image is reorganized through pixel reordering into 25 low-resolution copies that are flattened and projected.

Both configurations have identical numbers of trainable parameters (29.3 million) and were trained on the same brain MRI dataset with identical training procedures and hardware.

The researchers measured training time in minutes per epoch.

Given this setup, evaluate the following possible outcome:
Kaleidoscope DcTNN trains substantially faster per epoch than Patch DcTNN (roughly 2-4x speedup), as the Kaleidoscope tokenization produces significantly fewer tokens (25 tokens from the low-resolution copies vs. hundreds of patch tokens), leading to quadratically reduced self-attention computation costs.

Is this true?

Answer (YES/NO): NO